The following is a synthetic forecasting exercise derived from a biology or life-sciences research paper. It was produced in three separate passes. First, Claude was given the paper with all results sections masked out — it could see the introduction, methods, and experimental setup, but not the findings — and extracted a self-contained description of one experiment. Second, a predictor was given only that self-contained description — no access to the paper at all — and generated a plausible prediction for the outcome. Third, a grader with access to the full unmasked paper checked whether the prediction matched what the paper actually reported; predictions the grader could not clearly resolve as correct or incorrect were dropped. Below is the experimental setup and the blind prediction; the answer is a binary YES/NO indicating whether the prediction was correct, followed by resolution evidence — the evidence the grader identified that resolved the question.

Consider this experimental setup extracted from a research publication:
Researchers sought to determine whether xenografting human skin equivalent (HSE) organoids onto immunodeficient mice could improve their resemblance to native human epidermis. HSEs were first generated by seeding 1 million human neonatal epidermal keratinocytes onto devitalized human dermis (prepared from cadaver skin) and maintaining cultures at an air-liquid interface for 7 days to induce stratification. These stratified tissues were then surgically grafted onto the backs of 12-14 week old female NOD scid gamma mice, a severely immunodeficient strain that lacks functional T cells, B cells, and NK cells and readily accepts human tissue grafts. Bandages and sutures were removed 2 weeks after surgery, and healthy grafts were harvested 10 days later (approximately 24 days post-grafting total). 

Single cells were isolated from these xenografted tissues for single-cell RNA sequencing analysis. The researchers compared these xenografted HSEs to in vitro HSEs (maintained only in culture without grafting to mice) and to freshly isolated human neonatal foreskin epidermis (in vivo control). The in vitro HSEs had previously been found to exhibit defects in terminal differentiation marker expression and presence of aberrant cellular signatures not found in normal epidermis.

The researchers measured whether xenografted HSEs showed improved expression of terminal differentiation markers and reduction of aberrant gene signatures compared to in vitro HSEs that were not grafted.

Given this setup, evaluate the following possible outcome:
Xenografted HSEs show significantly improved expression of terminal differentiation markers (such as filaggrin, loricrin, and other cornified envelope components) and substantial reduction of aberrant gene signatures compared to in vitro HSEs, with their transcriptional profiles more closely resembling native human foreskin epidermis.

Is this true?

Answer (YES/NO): YES